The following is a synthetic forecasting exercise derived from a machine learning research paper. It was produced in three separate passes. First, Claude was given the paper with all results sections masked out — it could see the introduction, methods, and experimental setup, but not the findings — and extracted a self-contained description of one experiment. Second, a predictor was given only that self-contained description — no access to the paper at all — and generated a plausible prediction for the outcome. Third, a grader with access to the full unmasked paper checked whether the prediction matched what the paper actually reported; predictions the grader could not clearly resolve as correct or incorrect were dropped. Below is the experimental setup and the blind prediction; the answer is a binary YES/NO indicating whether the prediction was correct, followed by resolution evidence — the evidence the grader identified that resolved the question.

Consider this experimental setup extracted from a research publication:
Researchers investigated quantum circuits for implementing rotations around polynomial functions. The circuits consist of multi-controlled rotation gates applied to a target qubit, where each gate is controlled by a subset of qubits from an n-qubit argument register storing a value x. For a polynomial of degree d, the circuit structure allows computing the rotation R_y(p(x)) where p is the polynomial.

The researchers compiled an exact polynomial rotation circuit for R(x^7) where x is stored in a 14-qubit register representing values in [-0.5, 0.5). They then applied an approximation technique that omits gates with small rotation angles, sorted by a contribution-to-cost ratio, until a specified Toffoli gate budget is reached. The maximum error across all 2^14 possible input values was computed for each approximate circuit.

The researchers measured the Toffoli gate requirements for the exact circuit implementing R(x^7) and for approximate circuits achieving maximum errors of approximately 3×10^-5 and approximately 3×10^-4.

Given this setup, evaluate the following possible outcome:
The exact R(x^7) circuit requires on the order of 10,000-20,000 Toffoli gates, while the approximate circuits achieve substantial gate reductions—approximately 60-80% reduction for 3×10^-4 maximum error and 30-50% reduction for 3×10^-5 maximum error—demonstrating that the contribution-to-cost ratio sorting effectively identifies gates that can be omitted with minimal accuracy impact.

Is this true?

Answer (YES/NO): NO